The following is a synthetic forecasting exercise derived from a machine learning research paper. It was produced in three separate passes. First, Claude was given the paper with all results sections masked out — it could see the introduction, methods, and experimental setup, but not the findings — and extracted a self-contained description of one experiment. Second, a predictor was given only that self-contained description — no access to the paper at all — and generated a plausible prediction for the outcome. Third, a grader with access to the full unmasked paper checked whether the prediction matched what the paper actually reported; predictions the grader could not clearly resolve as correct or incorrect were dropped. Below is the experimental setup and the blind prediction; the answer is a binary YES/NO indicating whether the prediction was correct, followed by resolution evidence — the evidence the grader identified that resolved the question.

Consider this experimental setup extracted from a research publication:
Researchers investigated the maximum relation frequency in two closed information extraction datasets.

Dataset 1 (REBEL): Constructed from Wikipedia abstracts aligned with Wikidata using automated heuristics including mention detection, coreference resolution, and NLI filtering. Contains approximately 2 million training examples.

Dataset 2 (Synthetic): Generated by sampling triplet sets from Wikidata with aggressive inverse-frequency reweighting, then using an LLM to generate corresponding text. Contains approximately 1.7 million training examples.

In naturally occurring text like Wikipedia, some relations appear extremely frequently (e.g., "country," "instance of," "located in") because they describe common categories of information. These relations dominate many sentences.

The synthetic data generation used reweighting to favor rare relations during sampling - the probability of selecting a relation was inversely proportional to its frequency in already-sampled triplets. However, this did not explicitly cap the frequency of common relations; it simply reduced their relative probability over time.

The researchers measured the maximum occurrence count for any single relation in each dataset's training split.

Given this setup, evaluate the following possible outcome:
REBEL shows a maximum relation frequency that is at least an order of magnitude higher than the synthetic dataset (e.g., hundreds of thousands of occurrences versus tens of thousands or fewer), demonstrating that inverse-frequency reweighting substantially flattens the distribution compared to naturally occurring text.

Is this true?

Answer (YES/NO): NO